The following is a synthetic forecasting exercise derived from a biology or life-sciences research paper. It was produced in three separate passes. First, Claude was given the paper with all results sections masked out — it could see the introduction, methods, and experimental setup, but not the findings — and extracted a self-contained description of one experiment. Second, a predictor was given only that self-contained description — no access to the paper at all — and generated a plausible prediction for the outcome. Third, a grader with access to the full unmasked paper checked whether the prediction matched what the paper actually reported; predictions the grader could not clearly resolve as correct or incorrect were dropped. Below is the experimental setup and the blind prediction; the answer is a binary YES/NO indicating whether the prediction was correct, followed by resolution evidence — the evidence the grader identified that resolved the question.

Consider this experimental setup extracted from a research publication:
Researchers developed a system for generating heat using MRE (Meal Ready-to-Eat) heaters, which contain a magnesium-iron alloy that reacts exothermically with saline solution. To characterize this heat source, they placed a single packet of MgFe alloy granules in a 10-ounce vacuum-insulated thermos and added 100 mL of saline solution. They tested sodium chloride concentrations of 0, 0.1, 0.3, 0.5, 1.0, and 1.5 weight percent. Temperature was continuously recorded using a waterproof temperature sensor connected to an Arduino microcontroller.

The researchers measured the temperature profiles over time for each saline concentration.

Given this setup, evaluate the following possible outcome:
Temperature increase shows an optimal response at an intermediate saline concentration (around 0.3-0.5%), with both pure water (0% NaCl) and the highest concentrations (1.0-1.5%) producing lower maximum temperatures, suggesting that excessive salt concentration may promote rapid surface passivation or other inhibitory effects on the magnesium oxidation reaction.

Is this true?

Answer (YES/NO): NO